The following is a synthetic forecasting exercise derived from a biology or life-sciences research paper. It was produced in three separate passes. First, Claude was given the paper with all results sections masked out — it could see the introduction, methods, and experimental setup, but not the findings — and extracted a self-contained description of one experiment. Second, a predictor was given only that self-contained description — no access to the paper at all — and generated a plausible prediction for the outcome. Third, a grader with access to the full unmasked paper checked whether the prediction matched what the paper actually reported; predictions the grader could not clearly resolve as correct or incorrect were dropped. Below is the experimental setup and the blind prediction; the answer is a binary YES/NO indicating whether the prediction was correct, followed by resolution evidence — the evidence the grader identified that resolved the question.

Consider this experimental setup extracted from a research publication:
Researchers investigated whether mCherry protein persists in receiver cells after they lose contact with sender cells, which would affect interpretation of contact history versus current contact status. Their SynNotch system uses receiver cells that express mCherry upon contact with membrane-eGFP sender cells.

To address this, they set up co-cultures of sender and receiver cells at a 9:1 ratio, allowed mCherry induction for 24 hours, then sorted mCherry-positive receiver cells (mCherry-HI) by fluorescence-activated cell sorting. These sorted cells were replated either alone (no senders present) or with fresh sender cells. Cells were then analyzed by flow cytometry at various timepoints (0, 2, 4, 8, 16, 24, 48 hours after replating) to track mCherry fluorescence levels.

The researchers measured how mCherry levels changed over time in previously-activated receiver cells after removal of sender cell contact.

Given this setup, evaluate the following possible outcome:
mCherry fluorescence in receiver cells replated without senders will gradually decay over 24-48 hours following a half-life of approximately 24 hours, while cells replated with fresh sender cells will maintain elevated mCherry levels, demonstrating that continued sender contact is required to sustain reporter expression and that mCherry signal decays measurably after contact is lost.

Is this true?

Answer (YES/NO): NO